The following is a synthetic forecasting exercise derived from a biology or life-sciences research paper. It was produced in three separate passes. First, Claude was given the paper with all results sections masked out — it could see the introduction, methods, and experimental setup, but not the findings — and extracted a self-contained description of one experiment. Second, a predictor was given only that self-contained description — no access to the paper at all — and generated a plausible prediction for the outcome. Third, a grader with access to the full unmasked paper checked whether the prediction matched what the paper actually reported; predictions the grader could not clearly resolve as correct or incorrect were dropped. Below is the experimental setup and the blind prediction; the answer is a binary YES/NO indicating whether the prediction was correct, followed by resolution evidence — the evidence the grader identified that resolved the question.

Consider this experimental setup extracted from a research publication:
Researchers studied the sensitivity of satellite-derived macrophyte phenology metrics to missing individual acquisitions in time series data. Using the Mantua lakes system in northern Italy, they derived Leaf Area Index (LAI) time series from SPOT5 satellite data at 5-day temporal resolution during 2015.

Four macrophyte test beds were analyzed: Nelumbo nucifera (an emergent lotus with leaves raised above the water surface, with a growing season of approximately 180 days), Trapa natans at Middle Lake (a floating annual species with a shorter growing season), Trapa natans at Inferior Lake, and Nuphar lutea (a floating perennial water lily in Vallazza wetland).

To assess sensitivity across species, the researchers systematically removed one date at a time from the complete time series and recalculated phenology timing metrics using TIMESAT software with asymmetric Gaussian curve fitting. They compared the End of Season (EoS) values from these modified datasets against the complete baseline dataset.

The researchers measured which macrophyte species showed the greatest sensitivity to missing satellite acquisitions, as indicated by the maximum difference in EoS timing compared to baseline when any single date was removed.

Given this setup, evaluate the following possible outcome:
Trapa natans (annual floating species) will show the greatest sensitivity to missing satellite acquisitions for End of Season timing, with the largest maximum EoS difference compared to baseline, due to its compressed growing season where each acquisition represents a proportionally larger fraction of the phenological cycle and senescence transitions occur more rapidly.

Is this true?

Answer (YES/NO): NO